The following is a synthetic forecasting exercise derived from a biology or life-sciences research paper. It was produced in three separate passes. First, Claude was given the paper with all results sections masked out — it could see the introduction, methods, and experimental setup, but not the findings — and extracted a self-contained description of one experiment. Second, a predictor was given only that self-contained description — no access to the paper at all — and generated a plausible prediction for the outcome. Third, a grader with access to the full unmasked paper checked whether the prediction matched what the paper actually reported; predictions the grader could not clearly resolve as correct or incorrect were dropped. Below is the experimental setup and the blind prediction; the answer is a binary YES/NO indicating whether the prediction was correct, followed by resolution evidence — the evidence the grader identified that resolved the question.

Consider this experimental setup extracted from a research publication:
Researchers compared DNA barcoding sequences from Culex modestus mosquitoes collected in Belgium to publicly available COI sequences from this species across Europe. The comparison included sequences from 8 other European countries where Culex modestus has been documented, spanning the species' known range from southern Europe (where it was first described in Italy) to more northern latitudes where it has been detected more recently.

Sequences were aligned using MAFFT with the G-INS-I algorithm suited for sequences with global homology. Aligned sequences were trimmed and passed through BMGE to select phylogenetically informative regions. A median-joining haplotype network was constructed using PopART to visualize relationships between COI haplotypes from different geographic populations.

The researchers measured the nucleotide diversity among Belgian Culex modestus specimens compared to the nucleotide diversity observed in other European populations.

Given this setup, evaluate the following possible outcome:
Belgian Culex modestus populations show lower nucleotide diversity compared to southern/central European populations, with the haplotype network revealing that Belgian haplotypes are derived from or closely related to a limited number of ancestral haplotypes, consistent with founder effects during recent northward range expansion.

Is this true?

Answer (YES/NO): NO